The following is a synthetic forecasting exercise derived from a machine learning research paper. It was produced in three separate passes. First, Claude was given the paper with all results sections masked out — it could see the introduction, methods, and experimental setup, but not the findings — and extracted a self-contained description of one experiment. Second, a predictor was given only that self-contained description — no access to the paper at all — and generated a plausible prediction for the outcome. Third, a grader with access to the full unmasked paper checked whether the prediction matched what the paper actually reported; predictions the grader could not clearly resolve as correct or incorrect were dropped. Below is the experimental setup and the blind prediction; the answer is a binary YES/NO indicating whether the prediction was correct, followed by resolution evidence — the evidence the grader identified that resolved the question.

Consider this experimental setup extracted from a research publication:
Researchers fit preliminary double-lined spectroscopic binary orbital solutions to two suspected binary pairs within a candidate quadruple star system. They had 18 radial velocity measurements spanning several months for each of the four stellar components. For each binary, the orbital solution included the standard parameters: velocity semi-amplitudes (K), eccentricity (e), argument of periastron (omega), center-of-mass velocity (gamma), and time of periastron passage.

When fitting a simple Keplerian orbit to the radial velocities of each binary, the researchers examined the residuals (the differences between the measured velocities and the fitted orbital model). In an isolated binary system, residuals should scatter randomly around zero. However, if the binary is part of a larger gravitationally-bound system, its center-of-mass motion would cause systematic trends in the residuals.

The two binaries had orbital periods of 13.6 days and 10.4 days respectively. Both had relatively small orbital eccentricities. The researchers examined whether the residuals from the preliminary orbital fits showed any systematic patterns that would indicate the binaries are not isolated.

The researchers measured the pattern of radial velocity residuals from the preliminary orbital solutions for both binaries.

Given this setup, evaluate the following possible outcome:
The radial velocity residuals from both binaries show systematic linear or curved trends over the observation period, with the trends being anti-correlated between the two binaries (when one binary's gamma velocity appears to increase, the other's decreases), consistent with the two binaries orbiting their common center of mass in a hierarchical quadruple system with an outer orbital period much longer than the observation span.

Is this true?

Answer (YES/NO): YES